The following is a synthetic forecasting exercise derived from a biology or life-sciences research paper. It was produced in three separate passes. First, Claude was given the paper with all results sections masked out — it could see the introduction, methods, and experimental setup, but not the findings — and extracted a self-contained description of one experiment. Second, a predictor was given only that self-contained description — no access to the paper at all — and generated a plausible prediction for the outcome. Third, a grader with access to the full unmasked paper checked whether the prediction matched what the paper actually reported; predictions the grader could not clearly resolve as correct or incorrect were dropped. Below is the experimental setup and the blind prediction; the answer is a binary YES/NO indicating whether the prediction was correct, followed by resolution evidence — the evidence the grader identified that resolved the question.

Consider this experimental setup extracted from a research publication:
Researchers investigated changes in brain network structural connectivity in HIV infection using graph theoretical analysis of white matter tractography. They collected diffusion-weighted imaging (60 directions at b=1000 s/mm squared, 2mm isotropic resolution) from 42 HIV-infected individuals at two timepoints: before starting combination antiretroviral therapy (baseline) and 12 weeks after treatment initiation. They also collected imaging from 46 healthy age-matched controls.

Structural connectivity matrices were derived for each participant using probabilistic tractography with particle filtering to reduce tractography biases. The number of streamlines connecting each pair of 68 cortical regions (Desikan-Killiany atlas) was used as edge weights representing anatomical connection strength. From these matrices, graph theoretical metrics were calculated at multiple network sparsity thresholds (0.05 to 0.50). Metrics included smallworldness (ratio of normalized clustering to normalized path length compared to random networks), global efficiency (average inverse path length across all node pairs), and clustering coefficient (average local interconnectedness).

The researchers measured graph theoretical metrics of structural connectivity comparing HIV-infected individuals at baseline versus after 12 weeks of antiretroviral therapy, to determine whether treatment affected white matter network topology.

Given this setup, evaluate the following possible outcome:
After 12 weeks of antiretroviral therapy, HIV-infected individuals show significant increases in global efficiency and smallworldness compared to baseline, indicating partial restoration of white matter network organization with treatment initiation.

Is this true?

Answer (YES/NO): NO